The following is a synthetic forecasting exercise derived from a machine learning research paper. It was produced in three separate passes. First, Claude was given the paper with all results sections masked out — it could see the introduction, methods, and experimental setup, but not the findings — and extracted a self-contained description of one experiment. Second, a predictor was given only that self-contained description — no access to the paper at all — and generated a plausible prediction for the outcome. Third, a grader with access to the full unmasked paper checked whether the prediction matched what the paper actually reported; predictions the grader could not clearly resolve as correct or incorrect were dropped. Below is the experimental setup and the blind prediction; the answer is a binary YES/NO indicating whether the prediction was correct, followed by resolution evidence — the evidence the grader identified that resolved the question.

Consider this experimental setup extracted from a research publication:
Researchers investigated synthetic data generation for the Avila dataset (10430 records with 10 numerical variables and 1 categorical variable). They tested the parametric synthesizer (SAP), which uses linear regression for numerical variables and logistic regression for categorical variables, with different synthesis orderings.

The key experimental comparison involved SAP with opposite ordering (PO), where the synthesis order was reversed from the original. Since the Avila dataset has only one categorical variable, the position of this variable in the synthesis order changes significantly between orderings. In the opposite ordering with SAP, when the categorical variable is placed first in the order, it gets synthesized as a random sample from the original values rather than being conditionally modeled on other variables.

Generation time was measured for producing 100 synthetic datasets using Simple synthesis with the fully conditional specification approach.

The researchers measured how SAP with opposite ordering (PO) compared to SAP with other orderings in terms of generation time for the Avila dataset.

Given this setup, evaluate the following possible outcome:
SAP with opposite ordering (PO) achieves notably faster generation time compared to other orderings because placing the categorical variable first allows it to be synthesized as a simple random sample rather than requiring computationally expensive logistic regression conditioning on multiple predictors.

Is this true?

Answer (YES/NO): YES